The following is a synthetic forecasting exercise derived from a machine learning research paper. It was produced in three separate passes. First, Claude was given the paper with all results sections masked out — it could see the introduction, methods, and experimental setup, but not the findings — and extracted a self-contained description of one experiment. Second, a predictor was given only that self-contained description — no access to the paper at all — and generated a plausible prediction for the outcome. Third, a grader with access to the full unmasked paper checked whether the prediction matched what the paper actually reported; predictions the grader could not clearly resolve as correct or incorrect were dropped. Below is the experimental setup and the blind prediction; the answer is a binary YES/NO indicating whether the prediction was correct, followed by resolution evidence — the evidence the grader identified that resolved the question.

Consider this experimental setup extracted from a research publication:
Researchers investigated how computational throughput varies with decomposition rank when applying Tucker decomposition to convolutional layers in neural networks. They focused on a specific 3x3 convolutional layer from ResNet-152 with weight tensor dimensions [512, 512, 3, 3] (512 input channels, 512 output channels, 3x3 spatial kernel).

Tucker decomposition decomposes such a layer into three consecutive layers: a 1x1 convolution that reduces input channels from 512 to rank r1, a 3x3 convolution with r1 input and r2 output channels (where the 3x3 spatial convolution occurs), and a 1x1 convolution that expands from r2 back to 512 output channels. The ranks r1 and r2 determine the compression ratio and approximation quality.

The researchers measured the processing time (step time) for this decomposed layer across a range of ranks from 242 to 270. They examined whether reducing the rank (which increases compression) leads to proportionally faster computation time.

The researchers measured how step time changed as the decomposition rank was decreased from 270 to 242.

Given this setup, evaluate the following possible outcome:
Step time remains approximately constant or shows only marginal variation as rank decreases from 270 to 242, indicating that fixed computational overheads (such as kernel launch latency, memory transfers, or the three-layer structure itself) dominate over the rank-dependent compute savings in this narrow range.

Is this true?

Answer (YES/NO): NO